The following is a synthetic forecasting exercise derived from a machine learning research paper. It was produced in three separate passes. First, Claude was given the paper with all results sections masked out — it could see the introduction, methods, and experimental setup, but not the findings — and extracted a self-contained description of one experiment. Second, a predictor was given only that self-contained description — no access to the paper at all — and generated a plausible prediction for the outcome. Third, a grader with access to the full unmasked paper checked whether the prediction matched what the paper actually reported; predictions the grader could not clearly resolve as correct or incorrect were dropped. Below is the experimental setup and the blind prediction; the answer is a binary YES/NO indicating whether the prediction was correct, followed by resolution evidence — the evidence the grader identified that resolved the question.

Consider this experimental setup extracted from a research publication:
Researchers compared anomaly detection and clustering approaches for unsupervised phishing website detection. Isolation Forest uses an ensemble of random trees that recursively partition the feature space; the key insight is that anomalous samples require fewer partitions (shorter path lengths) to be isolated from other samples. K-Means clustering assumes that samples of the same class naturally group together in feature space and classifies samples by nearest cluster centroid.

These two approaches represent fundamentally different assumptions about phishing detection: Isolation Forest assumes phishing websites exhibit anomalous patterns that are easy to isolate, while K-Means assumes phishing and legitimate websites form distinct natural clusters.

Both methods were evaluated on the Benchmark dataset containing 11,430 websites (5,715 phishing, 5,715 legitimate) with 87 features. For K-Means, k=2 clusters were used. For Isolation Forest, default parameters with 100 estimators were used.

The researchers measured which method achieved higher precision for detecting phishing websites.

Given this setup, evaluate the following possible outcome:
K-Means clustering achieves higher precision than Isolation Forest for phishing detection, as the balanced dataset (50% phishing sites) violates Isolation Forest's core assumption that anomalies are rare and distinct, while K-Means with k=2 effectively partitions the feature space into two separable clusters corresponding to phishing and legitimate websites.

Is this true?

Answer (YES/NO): YES